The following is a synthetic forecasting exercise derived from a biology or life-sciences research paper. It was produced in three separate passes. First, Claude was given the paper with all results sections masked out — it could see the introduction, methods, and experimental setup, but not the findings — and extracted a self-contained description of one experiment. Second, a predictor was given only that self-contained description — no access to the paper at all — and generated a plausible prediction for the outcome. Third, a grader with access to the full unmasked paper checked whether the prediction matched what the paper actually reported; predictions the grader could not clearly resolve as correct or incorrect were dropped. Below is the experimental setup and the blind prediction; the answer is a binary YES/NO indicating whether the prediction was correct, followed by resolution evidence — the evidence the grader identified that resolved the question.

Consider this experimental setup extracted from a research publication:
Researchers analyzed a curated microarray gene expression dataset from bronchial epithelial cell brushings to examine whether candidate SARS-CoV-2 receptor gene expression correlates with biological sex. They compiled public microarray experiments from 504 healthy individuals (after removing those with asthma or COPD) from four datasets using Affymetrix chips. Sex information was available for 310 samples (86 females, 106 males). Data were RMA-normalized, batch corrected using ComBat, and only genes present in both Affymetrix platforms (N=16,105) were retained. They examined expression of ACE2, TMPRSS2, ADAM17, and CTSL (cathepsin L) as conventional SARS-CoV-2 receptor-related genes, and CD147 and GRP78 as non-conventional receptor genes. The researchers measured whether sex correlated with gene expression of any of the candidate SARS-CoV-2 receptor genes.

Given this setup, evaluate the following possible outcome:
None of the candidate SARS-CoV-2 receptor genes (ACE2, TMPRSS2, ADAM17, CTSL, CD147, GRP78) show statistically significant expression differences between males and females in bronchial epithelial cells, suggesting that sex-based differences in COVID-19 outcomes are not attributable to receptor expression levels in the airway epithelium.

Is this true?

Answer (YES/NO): YES